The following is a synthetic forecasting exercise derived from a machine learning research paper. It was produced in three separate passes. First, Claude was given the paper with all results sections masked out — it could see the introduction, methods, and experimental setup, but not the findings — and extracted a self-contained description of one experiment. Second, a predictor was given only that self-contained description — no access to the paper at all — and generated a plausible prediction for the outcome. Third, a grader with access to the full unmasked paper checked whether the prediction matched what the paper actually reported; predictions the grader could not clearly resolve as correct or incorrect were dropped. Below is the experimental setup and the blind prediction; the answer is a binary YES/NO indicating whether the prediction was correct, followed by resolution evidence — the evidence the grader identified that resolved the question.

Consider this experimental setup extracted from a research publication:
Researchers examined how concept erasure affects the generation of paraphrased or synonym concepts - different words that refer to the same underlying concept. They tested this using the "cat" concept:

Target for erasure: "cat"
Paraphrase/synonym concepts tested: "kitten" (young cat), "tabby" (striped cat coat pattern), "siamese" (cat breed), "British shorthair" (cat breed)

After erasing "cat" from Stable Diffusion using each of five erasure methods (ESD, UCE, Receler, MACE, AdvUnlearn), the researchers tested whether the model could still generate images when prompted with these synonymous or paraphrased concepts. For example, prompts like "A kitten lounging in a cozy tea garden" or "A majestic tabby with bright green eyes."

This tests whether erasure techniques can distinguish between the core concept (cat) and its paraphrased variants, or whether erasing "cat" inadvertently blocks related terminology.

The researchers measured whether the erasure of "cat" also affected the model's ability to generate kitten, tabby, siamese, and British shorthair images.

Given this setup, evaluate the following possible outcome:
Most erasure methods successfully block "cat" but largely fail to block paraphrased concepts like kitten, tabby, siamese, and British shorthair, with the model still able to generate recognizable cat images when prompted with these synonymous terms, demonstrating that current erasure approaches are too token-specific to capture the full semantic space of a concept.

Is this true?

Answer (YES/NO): NO